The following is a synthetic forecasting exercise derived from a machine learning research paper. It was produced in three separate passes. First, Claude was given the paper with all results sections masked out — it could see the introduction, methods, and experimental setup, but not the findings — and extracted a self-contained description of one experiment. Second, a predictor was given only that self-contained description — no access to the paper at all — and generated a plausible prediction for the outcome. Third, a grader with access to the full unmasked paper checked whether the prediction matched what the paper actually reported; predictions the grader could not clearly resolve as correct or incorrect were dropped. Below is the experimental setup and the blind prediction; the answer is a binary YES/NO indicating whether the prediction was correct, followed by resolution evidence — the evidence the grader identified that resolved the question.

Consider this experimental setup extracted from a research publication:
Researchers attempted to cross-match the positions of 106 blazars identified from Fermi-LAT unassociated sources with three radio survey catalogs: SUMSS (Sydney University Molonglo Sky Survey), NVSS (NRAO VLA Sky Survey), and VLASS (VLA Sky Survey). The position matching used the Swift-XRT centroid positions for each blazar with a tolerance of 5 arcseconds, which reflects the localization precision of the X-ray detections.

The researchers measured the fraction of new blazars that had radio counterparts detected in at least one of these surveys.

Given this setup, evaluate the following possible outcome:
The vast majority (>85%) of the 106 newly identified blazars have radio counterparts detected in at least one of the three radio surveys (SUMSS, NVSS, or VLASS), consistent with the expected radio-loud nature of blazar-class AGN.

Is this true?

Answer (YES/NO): NO